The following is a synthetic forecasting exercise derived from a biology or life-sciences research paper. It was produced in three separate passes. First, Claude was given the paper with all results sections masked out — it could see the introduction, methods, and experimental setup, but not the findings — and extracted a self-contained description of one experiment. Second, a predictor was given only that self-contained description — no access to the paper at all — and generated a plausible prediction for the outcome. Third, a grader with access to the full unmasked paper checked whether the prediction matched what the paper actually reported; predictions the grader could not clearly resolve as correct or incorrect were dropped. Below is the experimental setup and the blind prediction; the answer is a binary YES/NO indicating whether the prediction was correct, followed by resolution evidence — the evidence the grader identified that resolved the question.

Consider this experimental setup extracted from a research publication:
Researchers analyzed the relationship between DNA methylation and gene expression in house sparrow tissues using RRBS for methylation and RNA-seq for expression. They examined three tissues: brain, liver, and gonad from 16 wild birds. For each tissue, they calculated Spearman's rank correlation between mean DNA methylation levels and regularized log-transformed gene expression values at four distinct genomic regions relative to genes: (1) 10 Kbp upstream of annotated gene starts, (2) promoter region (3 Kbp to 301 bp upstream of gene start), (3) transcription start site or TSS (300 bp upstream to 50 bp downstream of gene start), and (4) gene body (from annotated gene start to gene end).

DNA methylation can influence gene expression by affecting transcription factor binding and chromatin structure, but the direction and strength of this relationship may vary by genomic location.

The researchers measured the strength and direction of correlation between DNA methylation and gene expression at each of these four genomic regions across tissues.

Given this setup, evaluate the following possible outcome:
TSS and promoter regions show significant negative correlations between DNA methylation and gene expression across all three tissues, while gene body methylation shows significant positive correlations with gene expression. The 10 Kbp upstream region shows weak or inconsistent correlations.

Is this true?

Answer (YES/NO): NO